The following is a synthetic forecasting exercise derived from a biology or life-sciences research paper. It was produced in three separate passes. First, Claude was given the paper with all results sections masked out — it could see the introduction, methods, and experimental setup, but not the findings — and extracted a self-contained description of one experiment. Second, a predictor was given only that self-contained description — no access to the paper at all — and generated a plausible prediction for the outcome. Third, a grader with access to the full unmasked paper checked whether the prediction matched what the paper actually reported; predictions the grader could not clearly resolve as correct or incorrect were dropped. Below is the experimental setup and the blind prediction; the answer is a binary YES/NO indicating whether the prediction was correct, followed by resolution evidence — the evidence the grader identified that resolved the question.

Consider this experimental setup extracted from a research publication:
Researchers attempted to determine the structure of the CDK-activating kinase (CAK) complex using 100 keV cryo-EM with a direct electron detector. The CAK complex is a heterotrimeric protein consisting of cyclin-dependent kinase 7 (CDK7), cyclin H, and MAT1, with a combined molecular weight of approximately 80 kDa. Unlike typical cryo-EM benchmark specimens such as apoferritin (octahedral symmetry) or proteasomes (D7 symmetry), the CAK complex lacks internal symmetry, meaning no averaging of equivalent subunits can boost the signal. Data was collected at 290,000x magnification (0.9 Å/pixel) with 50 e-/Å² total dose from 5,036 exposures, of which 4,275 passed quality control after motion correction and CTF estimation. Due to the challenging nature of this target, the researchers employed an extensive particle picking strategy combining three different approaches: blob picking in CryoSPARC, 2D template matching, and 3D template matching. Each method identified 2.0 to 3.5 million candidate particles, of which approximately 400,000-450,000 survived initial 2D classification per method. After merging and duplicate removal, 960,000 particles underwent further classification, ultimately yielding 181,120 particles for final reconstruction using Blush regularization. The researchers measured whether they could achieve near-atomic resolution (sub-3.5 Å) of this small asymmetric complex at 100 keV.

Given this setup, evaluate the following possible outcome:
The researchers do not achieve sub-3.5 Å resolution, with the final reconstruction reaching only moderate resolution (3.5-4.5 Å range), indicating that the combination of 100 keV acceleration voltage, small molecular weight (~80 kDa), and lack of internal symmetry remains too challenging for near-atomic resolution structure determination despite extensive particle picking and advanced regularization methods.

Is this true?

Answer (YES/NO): YES